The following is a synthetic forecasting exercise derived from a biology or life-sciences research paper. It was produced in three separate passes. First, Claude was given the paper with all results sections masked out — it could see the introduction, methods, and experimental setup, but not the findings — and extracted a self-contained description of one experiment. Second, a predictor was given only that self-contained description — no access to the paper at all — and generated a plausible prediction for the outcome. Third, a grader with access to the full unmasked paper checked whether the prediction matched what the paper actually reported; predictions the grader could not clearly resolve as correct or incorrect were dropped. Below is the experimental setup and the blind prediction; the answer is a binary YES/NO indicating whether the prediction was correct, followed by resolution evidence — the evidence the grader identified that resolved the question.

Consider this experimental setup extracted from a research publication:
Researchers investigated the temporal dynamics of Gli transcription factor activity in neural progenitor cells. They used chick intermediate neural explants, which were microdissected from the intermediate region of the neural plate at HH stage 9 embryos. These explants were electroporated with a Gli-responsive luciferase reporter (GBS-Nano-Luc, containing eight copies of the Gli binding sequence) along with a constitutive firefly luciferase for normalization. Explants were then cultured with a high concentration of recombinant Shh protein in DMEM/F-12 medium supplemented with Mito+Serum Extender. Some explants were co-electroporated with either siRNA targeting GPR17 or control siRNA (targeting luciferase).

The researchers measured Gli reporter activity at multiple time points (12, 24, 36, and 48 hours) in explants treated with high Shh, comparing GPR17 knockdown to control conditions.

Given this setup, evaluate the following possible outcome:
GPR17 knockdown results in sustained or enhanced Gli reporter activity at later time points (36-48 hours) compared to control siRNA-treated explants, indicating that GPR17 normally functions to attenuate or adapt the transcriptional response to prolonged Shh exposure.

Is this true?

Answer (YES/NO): YES